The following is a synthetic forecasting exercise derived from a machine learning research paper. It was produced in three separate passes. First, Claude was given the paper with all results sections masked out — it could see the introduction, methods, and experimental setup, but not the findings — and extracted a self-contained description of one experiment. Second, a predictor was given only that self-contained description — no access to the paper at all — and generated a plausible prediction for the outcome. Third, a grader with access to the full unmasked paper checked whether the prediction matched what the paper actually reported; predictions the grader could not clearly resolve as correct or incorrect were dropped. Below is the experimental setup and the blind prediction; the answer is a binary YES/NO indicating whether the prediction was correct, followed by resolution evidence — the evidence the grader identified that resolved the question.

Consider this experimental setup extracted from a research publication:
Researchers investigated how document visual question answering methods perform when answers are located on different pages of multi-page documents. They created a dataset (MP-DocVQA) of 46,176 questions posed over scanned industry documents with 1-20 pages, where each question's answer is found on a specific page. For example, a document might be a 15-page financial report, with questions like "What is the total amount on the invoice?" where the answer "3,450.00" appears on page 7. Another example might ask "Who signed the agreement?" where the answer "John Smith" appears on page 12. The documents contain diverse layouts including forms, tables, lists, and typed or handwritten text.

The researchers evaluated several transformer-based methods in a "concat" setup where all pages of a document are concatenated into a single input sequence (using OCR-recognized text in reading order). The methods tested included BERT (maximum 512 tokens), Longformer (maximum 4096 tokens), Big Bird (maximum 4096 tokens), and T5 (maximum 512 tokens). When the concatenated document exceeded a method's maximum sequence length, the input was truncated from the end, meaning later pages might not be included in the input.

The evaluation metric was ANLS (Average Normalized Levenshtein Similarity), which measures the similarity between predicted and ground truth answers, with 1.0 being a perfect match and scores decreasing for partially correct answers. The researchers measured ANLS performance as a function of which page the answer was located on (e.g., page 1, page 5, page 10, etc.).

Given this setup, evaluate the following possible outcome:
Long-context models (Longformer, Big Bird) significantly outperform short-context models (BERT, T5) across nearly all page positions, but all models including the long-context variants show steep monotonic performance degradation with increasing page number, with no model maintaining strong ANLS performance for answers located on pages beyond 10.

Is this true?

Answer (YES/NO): NO